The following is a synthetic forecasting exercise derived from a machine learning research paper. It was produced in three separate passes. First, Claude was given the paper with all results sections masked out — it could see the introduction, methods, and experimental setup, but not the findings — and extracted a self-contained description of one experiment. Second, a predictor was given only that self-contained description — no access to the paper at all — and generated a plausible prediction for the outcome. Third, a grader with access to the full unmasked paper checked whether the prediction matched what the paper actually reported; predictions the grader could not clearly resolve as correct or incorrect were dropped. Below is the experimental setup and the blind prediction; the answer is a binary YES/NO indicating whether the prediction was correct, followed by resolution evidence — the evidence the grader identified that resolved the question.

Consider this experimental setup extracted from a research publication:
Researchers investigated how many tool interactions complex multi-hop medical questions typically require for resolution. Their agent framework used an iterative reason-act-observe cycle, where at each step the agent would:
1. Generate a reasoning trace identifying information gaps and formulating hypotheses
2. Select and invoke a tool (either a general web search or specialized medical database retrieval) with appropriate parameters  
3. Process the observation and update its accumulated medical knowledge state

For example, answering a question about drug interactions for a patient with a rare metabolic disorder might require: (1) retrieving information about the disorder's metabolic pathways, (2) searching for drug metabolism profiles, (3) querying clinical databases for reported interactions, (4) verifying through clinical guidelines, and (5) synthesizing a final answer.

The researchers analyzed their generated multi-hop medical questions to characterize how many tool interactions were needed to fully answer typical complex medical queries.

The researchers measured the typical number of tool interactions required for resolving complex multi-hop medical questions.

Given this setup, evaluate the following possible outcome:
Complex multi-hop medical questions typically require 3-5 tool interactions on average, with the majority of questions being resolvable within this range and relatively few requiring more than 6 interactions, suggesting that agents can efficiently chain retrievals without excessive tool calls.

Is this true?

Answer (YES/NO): YES